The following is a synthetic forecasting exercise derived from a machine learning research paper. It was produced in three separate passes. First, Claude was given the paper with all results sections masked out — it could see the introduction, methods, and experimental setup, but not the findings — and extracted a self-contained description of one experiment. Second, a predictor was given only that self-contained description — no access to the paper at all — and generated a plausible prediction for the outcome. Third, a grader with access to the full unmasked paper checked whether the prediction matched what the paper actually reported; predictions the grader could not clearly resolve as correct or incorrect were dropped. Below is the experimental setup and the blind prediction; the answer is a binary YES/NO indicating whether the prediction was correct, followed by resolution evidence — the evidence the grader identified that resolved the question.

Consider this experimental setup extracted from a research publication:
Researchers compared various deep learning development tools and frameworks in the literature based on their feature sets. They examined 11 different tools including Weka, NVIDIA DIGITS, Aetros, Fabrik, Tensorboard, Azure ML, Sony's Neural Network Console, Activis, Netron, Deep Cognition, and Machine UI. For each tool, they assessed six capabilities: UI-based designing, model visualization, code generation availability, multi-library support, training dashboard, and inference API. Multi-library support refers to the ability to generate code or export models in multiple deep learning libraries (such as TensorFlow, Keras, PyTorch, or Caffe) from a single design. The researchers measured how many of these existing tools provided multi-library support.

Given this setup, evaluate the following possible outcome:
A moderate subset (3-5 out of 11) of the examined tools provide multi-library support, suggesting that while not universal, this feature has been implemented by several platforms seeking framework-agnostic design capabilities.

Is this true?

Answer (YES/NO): NO